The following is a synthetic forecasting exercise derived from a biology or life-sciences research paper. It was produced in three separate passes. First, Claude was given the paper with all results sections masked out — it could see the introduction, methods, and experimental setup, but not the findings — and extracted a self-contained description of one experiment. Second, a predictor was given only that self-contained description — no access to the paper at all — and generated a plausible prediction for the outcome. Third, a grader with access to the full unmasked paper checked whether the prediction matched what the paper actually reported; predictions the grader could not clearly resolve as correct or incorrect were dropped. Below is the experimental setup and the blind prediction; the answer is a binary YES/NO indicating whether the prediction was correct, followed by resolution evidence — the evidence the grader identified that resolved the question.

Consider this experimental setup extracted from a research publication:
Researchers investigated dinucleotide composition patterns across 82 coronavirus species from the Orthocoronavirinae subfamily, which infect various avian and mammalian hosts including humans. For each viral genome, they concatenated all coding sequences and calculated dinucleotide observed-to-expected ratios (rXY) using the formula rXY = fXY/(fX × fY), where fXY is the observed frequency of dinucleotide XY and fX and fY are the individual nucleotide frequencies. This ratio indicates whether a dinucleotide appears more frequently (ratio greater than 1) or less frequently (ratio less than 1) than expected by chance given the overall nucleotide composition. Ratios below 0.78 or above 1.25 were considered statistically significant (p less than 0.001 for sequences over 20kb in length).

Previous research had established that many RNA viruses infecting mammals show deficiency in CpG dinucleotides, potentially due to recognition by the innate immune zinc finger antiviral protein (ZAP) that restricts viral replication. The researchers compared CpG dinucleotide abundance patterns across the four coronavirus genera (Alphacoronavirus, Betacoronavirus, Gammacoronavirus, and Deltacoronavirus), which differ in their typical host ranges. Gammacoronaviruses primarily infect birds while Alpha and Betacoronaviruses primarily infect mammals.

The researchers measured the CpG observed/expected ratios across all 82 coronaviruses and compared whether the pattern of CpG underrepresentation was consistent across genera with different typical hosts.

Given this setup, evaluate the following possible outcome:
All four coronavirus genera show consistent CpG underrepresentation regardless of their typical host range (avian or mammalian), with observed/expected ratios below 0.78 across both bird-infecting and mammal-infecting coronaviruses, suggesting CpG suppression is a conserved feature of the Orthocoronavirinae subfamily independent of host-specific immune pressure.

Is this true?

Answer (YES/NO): YES